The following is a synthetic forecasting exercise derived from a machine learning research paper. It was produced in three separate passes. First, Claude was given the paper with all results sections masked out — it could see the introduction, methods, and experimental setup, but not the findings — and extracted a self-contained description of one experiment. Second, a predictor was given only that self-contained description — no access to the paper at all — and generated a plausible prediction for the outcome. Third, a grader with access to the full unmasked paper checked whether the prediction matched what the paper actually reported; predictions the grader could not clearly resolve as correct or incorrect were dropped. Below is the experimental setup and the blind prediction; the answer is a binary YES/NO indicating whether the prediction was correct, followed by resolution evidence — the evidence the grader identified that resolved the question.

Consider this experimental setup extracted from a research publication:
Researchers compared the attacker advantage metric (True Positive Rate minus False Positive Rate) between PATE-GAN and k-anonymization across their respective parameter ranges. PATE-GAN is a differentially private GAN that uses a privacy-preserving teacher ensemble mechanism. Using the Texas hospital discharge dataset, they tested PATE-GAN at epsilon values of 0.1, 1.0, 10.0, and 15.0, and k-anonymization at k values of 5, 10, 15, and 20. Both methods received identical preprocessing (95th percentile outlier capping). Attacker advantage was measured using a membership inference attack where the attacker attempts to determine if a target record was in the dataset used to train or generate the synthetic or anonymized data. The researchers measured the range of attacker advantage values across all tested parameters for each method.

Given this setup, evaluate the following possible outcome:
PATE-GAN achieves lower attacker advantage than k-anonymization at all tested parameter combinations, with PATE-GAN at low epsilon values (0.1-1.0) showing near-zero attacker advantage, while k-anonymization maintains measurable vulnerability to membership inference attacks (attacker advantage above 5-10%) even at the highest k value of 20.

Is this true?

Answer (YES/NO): NO